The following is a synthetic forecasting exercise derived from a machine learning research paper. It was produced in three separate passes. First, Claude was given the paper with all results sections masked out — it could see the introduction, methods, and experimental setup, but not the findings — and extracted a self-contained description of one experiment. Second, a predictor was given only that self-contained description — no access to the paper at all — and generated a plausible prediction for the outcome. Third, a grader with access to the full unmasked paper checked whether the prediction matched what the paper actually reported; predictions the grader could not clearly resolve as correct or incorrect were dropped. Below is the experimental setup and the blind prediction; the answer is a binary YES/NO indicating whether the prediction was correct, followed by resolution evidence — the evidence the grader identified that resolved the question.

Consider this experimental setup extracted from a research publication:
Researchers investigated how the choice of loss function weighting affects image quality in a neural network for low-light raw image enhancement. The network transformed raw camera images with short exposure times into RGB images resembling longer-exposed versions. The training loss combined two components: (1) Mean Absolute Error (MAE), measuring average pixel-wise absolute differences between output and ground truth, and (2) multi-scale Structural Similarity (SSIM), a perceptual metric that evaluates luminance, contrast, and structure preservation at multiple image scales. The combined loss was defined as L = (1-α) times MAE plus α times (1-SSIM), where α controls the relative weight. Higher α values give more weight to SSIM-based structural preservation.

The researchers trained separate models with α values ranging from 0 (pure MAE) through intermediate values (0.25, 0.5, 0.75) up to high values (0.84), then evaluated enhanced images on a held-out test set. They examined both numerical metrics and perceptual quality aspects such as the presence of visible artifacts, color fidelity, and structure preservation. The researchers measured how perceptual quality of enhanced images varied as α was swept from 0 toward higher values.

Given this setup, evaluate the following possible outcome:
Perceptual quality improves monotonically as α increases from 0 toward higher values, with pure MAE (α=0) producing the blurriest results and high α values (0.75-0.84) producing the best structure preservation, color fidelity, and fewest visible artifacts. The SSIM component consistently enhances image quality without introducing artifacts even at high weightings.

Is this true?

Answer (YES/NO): NO